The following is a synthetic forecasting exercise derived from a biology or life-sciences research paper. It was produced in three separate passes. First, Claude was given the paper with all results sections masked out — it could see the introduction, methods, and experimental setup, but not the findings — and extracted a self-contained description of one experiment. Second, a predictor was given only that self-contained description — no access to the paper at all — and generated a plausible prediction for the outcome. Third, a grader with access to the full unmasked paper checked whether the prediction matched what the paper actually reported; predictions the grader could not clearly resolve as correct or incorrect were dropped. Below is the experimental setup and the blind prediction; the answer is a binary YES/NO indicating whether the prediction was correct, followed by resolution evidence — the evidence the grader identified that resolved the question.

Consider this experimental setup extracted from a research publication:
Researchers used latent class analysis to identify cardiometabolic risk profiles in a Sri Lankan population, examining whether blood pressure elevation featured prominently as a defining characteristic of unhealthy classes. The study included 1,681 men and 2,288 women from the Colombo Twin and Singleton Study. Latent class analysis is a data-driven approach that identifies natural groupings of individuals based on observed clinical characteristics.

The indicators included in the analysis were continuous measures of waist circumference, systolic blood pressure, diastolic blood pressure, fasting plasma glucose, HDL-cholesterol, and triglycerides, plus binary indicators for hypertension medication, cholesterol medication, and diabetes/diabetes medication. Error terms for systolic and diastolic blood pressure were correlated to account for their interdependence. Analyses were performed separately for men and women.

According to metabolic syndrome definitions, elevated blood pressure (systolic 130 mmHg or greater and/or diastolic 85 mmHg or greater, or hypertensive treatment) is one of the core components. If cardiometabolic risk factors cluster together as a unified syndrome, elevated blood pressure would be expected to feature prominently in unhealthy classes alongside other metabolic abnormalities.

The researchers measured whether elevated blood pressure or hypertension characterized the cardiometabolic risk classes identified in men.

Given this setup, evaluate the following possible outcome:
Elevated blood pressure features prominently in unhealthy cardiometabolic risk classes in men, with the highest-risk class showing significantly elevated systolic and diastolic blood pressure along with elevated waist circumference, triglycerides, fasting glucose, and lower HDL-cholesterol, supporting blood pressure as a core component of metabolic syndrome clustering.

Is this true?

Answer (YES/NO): NO